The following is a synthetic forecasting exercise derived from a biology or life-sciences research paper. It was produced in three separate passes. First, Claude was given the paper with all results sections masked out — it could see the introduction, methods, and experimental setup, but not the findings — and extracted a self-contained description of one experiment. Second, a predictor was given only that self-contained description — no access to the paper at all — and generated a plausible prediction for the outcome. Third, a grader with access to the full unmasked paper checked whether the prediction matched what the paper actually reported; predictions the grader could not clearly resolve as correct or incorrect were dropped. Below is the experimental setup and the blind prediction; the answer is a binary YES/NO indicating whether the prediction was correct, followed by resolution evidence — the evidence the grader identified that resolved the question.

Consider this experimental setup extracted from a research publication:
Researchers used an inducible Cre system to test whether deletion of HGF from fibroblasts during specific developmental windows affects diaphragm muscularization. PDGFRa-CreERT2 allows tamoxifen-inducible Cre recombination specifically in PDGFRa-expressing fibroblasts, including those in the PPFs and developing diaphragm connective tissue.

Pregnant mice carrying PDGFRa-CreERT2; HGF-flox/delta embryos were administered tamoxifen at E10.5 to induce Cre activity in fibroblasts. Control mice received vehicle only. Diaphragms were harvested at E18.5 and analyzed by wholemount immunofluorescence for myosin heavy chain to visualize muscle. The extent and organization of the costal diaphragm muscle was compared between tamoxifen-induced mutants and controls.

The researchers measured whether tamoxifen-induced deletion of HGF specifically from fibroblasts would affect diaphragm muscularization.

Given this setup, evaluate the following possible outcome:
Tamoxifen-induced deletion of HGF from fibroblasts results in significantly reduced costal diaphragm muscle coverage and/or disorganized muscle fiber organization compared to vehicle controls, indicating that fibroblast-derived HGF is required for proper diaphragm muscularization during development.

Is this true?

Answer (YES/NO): YES